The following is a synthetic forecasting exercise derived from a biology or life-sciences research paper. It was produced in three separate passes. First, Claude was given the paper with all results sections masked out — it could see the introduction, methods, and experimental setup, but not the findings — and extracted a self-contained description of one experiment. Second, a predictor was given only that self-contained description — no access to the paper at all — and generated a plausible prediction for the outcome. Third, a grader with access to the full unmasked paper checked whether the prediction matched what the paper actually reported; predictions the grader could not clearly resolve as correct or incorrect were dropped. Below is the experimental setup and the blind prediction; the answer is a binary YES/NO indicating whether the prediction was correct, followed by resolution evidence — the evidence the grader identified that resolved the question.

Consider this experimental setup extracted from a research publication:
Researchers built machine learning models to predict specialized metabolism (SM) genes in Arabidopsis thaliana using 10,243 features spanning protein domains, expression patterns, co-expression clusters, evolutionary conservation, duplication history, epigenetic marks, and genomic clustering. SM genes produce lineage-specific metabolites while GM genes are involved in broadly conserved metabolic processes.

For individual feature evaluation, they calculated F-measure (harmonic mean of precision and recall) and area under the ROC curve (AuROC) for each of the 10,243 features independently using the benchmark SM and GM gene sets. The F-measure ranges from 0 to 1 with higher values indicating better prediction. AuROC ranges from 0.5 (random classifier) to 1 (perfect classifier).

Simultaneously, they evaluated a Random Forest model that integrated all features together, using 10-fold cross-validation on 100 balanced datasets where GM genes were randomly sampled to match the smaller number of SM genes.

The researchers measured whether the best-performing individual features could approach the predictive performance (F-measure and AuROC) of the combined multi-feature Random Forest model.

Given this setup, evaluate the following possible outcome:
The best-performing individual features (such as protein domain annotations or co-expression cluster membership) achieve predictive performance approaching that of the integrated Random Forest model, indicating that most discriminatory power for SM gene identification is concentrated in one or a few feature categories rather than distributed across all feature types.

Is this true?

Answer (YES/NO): NO